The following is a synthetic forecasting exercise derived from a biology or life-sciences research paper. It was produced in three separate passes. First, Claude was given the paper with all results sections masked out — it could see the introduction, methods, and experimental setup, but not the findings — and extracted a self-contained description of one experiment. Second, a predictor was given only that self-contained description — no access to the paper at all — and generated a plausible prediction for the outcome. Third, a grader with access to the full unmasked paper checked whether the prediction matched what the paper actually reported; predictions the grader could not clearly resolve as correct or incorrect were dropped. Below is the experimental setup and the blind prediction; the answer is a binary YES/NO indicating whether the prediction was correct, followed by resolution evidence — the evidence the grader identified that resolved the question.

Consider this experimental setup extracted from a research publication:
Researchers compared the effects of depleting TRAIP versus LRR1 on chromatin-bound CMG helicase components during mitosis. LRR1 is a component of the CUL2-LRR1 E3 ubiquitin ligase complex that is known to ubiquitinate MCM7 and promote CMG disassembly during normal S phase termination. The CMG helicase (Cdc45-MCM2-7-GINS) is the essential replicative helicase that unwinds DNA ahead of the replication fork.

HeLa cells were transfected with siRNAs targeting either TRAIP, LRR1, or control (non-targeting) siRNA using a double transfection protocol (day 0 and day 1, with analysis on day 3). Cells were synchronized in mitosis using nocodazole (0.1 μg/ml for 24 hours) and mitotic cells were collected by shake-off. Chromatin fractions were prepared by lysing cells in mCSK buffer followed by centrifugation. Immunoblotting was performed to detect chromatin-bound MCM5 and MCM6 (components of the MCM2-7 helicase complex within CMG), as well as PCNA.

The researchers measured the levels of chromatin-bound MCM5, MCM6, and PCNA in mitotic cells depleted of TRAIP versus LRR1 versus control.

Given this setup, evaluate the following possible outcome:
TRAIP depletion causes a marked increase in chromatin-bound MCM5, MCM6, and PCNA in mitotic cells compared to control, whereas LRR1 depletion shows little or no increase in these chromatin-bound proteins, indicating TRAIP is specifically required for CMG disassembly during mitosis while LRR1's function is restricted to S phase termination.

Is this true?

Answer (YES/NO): NO